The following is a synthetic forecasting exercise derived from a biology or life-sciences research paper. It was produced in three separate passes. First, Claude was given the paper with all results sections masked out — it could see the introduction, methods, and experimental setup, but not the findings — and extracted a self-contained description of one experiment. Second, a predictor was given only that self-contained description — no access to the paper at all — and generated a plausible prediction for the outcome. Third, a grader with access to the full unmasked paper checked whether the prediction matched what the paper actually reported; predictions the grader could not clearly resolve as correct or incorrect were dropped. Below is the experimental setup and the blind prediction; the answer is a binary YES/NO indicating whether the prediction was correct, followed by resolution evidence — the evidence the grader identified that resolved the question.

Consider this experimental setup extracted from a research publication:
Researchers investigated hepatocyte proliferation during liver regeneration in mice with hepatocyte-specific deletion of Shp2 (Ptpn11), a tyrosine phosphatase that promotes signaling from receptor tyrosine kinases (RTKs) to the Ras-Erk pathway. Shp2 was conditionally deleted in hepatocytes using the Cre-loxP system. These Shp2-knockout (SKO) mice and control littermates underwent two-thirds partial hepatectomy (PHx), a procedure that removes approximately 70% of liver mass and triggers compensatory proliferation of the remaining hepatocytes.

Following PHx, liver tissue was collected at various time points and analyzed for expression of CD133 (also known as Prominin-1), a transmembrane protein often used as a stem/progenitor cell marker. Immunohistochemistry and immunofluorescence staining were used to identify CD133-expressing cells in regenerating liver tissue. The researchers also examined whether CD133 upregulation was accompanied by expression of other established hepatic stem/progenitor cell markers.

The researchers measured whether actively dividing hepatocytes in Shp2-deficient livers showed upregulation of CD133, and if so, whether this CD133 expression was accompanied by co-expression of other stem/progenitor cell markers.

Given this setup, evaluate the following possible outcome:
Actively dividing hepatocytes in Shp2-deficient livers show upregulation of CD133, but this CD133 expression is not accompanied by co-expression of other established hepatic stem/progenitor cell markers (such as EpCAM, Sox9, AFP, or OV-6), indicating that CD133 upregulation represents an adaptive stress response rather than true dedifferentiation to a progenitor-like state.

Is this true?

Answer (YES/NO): YES